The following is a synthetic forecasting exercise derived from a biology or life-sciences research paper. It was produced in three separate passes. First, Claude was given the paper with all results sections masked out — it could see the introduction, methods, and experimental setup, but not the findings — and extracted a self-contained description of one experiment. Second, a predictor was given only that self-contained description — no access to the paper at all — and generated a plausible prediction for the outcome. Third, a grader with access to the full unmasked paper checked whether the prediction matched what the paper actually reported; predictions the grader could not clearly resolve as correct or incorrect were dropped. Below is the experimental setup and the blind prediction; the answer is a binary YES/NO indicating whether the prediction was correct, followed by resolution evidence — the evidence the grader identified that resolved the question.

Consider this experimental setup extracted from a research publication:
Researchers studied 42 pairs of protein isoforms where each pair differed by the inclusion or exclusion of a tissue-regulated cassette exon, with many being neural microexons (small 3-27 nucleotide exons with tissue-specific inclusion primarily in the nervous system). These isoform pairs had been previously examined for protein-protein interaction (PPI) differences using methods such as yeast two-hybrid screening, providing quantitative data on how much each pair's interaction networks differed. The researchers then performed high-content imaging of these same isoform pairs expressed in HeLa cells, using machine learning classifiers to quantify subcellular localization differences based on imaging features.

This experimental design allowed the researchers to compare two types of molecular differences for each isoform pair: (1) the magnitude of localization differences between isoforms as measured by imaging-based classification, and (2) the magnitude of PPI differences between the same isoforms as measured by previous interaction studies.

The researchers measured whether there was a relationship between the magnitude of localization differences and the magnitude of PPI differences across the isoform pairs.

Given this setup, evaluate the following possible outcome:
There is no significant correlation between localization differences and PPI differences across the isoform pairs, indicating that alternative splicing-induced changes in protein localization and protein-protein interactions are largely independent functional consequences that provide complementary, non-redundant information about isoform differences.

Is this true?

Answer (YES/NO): NO